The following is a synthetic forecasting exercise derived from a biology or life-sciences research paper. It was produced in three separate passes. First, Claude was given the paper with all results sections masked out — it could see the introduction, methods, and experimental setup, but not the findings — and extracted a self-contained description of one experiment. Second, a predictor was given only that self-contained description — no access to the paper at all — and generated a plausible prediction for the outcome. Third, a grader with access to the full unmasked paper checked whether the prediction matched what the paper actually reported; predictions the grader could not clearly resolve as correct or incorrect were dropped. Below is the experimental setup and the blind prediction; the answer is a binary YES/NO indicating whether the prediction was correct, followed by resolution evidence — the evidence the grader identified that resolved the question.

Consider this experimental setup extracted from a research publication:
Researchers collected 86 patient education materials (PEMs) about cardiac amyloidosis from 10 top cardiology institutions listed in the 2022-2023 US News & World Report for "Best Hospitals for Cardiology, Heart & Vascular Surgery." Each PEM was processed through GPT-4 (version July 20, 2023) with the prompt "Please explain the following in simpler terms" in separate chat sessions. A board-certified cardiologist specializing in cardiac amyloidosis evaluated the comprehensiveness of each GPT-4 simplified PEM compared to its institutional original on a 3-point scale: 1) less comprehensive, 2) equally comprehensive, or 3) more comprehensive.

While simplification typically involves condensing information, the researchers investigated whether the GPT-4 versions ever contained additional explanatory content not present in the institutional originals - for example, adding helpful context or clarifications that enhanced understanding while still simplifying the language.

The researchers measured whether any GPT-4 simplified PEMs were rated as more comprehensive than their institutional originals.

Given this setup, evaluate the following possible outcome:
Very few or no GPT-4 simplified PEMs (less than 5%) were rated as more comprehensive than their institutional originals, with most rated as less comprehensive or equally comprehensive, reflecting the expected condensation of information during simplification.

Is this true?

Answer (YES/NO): NO